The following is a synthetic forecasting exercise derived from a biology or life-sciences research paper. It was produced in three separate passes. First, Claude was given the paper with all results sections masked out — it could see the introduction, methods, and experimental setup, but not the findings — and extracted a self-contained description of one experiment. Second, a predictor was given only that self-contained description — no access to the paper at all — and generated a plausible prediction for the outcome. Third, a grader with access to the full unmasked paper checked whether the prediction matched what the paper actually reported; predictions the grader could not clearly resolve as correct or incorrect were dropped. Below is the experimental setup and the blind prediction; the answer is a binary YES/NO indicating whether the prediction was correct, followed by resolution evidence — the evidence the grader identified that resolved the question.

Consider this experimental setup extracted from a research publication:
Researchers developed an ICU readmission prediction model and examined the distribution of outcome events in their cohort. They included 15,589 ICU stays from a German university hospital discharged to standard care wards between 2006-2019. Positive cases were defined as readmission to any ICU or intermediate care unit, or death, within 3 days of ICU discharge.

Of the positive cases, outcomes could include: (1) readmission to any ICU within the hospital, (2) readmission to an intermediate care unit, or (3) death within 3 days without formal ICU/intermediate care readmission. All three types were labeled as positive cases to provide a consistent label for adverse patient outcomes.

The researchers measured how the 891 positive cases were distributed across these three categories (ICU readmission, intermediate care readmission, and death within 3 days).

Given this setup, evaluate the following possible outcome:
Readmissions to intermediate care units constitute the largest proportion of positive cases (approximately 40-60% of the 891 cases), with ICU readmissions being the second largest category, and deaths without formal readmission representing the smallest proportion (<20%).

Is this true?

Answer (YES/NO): NO